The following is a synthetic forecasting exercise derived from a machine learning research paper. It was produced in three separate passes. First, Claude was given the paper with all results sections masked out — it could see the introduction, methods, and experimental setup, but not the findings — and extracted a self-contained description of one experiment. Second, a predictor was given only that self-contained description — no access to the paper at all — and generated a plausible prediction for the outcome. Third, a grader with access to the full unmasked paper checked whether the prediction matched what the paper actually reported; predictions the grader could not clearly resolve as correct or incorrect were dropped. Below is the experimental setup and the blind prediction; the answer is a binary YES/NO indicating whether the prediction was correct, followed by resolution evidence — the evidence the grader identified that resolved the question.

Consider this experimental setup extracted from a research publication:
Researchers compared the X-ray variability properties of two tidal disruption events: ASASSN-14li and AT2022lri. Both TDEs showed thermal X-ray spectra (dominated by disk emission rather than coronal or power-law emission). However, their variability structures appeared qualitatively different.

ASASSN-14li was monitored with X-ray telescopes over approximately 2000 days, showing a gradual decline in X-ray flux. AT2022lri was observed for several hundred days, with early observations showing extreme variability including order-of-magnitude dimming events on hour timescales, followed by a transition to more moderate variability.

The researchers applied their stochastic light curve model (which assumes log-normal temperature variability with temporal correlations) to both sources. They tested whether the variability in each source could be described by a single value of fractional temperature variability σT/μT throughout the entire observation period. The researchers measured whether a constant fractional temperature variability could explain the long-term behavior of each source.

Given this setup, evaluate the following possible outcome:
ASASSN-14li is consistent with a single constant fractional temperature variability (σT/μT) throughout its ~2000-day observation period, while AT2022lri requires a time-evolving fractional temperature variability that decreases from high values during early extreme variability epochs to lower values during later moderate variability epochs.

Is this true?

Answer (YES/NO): YES